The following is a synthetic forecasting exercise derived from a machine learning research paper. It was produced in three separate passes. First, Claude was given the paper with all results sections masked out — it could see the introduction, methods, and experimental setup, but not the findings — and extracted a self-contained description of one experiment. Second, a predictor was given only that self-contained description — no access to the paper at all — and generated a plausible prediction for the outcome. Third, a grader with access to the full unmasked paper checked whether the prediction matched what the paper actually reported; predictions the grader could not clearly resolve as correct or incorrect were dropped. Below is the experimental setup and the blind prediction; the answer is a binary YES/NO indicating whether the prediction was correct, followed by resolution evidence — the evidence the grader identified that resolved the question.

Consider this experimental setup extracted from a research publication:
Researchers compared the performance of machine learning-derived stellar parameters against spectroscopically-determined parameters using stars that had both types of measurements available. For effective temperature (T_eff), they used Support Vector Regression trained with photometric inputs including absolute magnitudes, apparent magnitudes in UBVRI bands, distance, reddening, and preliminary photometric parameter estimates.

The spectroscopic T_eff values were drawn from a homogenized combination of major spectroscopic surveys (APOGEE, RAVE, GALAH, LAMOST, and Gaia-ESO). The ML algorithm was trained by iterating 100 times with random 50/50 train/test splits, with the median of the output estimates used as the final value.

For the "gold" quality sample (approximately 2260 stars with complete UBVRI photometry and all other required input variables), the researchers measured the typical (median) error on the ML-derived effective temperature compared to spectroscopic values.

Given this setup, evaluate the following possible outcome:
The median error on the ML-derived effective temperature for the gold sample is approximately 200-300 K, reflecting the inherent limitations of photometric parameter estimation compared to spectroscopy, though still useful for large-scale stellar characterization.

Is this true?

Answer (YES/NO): NO